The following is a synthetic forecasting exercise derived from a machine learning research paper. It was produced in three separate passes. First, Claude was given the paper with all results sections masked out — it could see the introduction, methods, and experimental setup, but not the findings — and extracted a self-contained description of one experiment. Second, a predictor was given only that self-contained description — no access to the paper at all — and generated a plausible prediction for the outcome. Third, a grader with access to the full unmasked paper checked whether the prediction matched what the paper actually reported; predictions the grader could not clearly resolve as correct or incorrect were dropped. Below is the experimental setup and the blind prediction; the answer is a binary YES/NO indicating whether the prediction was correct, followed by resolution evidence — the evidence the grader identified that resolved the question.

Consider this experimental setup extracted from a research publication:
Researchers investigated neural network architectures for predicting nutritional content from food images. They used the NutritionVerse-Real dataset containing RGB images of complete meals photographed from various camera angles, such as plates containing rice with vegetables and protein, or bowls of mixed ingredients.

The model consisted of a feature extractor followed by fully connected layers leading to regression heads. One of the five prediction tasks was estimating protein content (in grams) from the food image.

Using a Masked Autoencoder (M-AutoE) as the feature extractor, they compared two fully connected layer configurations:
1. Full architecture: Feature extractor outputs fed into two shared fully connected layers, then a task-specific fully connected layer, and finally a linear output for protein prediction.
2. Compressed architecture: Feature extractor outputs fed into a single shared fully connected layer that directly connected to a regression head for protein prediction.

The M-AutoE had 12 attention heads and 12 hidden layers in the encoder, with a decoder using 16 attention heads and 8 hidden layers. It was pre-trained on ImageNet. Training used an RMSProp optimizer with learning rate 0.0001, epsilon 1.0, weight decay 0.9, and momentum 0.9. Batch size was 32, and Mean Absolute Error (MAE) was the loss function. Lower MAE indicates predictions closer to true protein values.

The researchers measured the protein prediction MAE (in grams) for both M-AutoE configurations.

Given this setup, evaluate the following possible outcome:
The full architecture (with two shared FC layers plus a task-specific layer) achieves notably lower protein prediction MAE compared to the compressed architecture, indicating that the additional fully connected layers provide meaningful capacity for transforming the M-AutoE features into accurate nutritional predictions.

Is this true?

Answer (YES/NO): NO